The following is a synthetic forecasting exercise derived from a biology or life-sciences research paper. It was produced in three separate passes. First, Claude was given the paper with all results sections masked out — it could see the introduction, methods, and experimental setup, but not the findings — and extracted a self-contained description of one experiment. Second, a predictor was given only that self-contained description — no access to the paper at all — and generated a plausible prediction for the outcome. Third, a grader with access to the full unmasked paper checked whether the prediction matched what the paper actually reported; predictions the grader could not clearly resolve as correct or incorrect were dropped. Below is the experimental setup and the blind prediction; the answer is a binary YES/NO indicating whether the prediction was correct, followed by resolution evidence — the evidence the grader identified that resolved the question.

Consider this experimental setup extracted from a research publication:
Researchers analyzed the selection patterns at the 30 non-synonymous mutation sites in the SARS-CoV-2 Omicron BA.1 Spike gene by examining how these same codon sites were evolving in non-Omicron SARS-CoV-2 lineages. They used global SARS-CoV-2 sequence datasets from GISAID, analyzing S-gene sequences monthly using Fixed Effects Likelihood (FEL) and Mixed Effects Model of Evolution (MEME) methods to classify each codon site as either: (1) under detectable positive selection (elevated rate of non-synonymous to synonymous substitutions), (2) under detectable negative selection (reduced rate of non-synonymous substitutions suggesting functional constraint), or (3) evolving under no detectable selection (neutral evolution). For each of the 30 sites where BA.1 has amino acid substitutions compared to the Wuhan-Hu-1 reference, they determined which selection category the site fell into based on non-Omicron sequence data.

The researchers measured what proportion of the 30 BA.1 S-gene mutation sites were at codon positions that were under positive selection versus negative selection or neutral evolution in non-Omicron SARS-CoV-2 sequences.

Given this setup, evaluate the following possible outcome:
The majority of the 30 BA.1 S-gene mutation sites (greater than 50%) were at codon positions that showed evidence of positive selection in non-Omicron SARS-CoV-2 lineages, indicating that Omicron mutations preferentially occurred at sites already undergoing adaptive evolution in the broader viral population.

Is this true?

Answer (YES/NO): YES